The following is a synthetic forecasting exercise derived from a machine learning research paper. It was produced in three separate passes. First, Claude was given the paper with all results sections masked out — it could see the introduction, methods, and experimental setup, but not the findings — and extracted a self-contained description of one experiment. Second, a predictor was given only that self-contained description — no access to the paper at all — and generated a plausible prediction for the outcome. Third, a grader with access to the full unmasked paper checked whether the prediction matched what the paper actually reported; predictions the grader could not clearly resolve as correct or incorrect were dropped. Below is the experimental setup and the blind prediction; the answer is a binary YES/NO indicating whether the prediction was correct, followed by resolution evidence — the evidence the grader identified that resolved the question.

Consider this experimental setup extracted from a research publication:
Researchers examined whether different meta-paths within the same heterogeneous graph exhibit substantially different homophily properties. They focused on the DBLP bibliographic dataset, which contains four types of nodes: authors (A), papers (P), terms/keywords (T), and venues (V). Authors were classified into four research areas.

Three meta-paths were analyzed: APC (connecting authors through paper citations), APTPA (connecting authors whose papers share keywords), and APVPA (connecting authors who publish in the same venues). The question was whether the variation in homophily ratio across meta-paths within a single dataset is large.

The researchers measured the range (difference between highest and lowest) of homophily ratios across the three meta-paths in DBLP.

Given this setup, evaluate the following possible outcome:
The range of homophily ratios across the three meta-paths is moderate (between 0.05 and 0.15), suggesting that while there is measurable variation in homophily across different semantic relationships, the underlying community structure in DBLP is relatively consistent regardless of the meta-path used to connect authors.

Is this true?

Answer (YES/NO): NO